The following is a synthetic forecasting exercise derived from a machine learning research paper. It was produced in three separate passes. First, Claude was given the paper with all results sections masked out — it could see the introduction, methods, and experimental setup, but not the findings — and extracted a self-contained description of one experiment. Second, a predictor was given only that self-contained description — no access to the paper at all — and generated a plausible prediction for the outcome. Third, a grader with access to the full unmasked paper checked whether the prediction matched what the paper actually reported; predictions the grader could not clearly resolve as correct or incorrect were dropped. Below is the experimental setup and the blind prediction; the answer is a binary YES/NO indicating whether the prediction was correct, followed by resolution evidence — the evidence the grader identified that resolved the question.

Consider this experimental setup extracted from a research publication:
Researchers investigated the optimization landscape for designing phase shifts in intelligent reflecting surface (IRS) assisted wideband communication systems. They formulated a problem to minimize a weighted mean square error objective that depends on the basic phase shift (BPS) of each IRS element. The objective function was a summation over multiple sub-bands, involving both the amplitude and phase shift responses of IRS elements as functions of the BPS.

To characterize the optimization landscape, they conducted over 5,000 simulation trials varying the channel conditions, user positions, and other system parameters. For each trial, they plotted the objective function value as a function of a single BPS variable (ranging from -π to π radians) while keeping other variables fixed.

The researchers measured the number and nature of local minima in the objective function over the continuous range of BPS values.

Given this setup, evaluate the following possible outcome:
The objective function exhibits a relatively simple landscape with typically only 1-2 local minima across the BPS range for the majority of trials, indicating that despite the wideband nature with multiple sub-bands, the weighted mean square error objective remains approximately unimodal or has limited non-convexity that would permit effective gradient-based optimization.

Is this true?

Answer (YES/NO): YES